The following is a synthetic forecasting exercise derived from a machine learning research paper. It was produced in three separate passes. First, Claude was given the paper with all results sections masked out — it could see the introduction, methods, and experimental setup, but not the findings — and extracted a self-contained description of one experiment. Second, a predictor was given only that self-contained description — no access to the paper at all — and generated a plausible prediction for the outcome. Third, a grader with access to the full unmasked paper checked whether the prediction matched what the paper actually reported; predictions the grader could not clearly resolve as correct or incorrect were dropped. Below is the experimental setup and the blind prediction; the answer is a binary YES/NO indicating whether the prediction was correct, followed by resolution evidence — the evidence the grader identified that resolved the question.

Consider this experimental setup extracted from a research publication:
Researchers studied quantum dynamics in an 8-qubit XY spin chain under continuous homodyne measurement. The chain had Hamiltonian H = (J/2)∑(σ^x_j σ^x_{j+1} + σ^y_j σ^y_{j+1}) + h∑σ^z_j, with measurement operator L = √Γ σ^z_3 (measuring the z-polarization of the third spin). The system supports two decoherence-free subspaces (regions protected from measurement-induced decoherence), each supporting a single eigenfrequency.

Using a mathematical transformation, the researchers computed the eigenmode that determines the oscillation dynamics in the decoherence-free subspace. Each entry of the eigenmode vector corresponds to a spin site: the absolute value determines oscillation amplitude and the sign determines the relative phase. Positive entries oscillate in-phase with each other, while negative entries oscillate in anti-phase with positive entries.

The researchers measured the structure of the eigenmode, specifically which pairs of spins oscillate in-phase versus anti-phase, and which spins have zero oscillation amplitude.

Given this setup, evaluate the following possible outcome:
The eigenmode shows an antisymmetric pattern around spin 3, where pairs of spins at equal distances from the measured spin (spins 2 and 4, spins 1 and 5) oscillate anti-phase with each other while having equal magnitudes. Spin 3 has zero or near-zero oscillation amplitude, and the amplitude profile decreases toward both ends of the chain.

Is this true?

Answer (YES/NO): NO